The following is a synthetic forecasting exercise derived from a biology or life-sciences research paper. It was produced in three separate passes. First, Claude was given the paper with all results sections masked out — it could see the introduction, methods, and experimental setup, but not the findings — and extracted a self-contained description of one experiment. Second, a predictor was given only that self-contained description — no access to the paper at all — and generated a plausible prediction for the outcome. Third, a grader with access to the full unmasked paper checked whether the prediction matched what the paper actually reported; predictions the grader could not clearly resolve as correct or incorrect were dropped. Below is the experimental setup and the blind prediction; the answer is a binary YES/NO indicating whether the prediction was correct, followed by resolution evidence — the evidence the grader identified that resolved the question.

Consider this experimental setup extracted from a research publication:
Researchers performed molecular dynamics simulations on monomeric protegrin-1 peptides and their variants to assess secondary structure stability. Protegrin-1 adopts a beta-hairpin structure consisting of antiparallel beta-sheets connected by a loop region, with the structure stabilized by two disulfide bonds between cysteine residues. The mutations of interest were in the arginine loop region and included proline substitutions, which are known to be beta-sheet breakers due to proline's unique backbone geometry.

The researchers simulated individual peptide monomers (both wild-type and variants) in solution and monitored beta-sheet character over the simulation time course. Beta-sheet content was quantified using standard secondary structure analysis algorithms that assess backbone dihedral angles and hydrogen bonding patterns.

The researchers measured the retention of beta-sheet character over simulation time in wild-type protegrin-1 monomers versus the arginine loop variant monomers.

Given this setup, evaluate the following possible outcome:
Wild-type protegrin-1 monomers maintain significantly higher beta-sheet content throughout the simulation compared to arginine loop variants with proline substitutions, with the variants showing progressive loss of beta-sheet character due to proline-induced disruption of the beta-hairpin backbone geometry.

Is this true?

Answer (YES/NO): YES